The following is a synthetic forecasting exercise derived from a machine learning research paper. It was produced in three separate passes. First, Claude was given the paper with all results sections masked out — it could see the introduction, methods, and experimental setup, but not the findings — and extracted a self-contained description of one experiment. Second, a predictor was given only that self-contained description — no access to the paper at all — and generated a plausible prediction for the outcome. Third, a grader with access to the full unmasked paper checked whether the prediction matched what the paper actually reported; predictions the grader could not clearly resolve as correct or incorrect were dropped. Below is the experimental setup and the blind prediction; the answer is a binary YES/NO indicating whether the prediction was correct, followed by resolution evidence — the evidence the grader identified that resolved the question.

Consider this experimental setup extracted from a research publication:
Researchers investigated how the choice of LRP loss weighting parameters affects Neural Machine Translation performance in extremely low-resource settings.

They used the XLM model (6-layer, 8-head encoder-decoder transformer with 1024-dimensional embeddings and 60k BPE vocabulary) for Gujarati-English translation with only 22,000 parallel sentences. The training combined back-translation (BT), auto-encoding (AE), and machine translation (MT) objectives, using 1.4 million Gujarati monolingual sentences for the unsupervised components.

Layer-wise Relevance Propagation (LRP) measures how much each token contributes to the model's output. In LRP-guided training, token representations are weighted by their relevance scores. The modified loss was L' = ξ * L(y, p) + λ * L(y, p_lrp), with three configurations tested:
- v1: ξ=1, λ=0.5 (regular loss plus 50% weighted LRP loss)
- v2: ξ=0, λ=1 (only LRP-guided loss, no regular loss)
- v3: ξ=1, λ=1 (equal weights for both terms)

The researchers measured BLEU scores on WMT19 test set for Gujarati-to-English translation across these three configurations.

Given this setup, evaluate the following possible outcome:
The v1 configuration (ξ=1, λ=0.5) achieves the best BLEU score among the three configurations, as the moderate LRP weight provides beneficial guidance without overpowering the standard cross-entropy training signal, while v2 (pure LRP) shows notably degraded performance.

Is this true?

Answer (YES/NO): NO